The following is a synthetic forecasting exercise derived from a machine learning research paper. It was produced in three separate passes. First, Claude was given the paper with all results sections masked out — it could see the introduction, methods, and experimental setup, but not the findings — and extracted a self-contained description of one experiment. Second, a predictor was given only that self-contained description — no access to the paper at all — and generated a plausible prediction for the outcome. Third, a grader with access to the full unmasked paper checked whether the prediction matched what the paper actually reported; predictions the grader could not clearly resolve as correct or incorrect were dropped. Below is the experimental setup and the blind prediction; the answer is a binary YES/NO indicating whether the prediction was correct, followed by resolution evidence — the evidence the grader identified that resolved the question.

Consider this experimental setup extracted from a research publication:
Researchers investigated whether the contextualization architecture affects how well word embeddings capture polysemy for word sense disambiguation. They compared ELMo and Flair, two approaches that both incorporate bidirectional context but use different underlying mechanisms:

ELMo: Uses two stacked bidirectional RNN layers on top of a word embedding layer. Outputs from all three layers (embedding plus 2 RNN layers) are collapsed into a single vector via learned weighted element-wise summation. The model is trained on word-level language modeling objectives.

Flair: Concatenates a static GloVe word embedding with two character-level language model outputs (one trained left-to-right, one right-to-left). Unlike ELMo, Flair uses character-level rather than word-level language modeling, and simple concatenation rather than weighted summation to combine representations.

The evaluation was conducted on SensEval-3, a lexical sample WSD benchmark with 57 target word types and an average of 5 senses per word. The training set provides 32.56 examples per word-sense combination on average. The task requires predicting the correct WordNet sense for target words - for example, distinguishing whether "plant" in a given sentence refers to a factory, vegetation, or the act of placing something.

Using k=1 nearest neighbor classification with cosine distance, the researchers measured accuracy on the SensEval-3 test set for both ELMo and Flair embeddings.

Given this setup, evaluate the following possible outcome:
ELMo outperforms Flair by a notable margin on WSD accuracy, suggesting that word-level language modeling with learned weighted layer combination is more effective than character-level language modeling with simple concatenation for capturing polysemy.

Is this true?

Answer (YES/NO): YES